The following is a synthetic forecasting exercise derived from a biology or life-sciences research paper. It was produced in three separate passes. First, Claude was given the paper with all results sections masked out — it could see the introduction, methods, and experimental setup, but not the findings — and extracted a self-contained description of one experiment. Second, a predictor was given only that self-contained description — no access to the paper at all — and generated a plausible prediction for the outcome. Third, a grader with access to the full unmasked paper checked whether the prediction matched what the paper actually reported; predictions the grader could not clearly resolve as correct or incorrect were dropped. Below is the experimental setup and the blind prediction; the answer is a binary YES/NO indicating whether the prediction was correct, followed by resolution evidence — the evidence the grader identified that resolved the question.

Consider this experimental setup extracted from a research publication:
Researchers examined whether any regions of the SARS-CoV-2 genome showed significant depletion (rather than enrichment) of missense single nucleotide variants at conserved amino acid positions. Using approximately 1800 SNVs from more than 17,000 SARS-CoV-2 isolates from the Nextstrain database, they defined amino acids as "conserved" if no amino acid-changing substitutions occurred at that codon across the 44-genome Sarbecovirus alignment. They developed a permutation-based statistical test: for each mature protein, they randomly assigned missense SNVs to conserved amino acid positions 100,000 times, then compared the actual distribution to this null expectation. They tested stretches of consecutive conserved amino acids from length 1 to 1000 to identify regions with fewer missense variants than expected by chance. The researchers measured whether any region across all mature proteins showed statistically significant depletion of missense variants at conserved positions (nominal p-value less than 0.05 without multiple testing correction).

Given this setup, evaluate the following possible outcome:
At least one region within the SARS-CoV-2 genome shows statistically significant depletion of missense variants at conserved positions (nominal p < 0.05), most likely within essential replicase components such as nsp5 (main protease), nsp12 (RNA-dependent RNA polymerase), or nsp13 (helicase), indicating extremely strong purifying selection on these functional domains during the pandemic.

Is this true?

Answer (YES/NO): NO